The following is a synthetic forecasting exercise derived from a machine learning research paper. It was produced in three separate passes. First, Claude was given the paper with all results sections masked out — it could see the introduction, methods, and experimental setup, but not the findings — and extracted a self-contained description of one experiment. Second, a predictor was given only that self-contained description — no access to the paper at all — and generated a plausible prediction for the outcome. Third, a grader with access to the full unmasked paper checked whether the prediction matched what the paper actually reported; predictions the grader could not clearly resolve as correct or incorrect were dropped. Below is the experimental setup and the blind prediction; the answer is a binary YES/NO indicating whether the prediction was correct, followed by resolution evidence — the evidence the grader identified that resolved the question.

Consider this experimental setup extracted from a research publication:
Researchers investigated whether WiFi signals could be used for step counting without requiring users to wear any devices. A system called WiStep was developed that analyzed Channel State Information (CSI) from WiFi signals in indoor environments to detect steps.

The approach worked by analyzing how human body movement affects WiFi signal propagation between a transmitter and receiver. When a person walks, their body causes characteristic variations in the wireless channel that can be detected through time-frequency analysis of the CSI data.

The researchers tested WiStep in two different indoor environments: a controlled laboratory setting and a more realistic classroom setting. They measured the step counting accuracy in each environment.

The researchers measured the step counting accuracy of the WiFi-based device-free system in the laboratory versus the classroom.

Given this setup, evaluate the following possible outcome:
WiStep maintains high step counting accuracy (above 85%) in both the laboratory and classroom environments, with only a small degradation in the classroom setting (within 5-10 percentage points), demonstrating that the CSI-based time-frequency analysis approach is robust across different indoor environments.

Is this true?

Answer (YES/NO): NO